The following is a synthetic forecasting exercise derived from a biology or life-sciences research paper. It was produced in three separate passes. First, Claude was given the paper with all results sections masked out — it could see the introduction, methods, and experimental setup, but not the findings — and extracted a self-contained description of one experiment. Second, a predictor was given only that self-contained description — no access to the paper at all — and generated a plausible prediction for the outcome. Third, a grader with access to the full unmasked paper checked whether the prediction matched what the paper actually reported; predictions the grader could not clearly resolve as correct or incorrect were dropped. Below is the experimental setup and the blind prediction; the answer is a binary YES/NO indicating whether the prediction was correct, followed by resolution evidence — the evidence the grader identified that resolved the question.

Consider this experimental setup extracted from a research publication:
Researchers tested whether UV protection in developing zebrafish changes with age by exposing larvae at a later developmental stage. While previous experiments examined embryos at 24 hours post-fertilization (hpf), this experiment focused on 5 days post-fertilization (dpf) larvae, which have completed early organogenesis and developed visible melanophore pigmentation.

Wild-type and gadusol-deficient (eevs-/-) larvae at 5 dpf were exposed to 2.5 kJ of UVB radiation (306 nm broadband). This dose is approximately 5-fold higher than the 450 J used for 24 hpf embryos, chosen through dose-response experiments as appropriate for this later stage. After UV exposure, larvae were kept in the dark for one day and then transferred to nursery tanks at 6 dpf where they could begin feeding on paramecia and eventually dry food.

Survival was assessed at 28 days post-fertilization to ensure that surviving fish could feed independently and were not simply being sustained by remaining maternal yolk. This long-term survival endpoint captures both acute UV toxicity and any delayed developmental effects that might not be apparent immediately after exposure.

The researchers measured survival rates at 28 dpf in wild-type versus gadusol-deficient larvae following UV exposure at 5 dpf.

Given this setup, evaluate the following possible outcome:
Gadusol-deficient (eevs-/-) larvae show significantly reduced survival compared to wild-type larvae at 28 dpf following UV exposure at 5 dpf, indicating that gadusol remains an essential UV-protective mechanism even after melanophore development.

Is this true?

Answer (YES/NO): YES